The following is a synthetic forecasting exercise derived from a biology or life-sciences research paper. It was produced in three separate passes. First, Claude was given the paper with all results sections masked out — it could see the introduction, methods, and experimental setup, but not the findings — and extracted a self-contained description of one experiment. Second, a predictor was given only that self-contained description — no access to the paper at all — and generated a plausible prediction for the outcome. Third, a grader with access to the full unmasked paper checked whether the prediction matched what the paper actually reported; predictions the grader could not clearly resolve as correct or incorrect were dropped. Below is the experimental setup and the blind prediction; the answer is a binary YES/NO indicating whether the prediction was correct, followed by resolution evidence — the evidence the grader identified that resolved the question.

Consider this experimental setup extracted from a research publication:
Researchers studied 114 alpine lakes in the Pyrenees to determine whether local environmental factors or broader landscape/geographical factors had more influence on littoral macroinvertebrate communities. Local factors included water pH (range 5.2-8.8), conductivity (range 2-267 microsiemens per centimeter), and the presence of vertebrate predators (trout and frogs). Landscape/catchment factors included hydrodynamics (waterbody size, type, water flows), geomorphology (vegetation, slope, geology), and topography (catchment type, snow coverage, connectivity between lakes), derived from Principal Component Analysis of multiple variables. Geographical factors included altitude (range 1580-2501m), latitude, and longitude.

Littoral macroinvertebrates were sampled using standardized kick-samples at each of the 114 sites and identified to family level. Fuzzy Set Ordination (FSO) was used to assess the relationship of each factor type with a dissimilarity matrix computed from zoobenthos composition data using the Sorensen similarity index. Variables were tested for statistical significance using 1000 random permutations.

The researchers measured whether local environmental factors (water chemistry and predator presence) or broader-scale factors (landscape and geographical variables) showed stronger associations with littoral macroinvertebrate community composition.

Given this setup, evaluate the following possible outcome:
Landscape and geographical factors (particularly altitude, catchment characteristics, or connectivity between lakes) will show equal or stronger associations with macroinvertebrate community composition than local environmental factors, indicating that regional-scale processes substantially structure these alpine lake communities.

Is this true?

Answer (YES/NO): YES